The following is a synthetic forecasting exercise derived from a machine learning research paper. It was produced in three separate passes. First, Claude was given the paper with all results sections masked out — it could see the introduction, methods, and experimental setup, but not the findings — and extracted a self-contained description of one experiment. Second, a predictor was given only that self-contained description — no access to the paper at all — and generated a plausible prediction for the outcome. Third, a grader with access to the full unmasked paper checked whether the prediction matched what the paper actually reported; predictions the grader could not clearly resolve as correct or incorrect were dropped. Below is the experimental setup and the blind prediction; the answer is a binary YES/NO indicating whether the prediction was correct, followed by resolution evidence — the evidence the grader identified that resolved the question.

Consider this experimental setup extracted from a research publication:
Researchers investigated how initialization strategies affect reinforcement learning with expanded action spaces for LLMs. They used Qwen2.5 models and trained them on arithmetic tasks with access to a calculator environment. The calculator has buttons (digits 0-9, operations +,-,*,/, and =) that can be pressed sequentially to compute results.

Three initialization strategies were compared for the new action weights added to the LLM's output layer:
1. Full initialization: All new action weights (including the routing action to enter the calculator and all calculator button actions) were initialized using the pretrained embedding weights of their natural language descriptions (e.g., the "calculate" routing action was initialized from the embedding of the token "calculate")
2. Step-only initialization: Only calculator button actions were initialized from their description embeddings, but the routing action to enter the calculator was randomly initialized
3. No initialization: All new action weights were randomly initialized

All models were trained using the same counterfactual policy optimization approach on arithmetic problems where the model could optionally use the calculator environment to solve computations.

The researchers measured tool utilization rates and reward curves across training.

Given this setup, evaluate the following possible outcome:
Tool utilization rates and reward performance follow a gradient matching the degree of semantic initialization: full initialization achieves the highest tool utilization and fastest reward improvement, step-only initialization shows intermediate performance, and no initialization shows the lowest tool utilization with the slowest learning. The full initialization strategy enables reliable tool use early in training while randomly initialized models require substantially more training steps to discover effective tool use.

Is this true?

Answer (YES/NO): YES